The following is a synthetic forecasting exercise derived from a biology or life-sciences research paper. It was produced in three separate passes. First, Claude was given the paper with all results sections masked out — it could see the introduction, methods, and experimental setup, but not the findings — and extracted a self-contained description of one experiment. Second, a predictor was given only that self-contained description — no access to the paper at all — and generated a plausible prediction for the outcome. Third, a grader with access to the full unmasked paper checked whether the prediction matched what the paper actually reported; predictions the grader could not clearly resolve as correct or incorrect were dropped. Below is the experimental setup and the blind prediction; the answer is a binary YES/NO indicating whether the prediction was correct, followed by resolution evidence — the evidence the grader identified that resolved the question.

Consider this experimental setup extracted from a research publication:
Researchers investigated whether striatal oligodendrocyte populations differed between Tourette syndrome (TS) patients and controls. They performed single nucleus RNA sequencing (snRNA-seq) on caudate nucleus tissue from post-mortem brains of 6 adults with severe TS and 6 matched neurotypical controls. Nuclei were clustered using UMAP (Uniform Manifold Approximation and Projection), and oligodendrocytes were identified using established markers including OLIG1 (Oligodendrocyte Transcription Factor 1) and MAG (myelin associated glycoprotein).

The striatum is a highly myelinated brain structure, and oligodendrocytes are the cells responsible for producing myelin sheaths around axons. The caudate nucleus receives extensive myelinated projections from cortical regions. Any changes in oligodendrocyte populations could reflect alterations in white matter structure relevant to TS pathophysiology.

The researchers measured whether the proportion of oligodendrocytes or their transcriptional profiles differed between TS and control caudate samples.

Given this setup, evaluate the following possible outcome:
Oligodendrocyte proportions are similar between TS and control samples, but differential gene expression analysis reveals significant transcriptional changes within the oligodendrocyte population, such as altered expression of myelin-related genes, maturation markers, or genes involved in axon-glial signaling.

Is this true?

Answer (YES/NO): NO